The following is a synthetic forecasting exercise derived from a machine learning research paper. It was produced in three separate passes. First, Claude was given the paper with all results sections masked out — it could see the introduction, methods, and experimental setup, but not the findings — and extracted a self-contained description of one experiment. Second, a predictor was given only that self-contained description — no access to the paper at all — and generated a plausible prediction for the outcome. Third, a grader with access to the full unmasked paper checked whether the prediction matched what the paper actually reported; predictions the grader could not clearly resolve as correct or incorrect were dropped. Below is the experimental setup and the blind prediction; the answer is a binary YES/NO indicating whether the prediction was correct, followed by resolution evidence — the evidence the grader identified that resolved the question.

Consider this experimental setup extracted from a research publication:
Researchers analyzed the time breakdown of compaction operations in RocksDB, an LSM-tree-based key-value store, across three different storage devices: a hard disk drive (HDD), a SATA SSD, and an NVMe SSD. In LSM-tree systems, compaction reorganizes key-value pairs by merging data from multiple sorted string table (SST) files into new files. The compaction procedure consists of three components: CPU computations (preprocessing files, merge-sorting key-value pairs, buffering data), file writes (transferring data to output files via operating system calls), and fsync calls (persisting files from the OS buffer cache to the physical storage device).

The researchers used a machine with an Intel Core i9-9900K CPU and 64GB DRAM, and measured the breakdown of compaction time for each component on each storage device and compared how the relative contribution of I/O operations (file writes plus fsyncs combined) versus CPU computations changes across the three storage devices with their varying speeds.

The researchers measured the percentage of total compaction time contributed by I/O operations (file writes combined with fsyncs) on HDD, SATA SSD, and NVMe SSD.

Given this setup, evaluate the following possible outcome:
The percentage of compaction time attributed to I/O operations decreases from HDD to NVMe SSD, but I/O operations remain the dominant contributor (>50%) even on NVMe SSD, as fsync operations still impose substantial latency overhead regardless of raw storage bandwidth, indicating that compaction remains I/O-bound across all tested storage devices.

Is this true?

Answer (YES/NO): YES